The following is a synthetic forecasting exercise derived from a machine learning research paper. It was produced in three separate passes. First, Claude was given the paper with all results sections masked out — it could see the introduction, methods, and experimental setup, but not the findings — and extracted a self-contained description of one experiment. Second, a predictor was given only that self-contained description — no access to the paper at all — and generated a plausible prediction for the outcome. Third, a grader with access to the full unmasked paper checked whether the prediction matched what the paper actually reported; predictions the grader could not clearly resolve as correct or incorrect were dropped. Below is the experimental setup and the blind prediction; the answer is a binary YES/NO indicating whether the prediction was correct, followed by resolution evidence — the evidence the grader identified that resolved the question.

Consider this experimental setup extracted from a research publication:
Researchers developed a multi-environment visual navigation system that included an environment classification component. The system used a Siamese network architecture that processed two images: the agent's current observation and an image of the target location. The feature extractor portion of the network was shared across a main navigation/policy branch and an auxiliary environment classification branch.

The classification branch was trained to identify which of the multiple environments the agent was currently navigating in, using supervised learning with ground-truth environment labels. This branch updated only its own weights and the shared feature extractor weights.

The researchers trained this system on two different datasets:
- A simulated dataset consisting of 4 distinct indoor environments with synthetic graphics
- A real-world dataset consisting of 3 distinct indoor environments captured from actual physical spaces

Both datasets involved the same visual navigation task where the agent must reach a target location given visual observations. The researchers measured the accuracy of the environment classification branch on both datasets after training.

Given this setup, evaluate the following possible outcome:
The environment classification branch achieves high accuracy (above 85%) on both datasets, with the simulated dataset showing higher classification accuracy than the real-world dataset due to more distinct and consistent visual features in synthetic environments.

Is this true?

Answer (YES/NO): YES